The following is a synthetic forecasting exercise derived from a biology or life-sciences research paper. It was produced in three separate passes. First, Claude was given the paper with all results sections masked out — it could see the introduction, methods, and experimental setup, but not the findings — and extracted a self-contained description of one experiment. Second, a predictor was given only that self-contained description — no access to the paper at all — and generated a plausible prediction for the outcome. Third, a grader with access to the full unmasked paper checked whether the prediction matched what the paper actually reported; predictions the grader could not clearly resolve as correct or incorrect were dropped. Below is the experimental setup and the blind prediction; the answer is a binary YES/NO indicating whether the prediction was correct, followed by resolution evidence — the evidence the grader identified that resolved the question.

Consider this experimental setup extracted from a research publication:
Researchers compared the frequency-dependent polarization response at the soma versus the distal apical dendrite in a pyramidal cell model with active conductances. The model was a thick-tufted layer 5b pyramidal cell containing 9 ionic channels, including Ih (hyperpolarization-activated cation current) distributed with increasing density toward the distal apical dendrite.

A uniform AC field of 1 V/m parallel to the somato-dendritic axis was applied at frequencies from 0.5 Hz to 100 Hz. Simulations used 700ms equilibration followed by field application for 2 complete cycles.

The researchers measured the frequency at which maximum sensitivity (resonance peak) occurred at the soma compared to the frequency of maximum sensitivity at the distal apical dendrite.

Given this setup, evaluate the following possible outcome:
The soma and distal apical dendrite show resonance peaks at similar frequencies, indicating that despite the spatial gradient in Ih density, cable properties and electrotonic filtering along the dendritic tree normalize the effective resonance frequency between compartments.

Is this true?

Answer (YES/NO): NO